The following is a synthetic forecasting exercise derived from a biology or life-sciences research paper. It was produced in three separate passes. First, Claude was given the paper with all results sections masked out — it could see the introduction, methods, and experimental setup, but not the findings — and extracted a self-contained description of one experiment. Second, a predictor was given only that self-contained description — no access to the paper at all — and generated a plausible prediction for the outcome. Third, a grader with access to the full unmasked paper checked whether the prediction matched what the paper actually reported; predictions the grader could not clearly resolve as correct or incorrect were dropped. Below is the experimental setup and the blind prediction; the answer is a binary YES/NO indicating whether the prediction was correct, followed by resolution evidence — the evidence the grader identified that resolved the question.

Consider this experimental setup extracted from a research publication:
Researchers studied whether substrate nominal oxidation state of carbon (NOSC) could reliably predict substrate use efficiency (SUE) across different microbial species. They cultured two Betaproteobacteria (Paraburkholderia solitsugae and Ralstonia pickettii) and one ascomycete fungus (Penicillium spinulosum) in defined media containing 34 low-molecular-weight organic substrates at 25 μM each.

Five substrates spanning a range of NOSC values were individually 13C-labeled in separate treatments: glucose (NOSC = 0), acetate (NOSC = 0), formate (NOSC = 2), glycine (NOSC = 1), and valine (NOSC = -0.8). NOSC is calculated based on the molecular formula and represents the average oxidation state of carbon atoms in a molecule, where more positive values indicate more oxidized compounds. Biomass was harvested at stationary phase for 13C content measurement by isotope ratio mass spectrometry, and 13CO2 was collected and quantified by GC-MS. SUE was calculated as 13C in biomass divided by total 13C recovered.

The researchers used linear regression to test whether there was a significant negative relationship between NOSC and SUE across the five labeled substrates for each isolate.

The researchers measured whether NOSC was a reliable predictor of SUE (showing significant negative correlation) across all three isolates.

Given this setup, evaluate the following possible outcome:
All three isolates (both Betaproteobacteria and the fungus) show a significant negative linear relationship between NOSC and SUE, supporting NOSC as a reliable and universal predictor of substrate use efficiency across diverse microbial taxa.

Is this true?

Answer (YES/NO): NO